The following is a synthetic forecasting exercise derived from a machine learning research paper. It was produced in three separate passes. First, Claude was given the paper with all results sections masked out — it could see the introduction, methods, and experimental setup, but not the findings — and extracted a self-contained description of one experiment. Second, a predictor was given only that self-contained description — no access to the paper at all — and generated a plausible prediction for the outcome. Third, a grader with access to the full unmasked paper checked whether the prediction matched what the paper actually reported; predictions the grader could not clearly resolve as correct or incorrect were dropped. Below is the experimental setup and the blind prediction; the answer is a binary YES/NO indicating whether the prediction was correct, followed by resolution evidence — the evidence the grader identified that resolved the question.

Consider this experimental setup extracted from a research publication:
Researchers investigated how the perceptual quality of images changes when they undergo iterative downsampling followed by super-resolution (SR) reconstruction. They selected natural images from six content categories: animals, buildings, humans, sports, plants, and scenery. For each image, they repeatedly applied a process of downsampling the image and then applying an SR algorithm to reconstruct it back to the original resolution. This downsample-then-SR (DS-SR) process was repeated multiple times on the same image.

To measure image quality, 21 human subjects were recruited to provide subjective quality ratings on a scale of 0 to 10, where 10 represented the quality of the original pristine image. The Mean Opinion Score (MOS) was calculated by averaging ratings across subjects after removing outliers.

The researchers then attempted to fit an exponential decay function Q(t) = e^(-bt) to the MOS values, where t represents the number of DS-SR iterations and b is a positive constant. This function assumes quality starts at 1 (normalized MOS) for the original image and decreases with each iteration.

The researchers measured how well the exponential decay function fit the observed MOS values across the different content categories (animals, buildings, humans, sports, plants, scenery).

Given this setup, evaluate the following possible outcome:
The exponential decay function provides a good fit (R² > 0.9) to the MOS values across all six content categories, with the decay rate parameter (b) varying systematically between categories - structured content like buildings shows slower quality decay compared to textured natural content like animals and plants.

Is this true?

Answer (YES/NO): NO